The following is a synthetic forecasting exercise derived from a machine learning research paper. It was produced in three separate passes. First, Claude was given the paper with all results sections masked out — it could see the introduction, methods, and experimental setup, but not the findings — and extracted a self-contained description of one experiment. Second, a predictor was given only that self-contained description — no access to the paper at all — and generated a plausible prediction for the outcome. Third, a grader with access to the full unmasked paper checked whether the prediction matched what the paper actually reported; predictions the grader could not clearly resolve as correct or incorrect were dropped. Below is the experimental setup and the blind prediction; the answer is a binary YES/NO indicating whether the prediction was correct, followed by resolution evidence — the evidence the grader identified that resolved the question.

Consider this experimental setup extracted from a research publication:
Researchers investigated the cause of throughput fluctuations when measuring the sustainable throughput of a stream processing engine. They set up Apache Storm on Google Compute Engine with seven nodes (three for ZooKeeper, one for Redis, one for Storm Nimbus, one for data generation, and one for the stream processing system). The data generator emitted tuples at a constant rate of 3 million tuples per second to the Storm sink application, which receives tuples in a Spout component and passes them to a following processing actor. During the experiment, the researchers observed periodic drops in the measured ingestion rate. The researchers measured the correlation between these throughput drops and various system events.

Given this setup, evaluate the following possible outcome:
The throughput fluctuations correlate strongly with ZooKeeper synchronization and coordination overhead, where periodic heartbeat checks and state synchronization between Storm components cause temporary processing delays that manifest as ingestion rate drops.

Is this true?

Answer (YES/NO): NO